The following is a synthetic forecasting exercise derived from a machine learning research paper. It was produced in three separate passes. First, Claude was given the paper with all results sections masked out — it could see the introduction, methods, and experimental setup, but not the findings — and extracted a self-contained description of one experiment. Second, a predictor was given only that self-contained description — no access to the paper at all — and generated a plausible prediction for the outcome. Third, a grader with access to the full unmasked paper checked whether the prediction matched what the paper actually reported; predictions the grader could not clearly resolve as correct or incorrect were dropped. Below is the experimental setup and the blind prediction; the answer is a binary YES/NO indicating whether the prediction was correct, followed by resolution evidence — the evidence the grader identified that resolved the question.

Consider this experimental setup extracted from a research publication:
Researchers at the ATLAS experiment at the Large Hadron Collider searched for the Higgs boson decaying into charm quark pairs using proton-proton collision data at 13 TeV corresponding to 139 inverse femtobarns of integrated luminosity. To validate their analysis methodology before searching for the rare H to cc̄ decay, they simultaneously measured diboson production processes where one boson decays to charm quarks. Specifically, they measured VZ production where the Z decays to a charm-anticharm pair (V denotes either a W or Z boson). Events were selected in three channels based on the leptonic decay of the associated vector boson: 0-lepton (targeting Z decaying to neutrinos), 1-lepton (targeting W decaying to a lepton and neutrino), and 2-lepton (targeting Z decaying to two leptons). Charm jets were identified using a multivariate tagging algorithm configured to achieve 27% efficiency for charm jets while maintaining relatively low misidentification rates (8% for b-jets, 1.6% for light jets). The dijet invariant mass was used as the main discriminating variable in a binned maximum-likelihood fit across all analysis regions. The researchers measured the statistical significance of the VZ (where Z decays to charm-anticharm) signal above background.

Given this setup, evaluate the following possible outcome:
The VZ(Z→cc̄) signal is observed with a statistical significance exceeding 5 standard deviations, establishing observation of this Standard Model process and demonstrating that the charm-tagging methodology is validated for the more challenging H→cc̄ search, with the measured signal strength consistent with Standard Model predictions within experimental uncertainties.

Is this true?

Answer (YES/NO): NO